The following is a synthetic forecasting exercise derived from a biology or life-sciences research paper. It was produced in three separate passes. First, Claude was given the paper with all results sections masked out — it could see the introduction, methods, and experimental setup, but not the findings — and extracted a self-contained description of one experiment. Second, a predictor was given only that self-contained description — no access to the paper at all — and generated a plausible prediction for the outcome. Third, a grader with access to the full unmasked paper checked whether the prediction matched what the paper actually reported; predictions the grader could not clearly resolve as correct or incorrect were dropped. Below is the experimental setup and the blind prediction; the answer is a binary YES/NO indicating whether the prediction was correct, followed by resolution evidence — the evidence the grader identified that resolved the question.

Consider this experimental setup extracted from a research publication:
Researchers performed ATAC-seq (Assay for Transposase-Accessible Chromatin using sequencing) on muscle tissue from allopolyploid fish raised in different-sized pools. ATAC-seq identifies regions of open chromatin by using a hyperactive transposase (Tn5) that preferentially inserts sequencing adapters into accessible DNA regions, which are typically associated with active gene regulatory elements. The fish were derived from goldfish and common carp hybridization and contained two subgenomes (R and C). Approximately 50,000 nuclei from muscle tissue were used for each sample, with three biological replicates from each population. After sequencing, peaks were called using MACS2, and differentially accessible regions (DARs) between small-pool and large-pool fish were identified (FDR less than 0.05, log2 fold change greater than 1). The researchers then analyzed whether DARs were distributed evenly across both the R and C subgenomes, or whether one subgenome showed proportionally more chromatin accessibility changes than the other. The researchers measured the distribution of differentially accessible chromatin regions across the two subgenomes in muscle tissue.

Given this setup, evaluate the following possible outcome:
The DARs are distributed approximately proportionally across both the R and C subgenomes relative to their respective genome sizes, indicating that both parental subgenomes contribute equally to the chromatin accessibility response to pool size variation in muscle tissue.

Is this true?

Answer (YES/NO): YES